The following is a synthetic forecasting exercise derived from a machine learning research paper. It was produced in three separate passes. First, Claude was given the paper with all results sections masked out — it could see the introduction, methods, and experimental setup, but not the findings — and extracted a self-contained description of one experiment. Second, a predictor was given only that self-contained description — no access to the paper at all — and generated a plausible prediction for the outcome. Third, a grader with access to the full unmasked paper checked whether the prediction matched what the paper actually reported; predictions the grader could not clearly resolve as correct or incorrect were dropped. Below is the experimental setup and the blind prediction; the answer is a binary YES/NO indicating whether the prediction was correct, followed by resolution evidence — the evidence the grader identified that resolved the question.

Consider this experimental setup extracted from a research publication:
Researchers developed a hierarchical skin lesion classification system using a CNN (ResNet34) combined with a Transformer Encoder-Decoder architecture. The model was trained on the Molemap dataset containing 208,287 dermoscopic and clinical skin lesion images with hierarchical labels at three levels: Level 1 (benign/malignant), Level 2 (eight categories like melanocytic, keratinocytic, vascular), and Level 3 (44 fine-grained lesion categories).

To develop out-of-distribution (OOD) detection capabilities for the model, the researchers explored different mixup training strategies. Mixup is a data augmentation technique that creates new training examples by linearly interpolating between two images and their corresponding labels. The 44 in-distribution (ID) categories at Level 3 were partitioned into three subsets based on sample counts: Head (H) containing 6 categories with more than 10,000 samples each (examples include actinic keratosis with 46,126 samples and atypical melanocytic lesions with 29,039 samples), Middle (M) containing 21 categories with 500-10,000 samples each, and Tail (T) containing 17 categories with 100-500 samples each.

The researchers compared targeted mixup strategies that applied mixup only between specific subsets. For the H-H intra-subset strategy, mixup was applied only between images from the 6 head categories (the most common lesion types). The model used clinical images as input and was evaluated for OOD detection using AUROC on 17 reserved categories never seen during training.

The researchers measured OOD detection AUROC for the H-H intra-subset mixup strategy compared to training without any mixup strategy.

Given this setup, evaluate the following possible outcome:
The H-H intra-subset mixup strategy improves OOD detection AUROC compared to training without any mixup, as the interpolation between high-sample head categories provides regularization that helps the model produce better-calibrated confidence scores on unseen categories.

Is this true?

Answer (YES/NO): NO